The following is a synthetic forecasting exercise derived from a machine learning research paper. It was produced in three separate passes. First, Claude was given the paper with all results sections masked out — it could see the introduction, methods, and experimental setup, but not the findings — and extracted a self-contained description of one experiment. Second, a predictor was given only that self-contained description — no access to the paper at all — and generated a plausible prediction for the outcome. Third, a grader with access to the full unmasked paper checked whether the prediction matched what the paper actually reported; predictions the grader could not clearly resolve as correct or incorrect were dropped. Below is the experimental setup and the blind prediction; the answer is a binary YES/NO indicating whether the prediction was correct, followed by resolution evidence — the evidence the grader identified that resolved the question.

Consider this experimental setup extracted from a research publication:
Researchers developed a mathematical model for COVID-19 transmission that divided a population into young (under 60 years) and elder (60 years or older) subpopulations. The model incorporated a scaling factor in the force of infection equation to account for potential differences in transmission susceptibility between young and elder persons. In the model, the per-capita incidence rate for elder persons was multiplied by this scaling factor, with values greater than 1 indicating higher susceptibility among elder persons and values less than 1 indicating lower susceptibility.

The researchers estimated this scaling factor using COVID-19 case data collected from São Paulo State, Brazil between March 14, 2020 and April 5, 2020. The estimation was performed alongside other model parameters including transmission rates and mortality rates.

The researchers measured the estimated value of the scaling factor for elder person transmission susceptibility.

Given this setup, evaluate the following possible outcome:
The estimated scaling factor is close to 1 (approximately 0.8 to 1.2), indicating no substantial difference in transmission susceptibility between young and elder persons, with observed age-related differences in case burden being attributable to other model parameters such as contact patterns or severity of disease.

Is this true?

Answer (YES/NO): YES